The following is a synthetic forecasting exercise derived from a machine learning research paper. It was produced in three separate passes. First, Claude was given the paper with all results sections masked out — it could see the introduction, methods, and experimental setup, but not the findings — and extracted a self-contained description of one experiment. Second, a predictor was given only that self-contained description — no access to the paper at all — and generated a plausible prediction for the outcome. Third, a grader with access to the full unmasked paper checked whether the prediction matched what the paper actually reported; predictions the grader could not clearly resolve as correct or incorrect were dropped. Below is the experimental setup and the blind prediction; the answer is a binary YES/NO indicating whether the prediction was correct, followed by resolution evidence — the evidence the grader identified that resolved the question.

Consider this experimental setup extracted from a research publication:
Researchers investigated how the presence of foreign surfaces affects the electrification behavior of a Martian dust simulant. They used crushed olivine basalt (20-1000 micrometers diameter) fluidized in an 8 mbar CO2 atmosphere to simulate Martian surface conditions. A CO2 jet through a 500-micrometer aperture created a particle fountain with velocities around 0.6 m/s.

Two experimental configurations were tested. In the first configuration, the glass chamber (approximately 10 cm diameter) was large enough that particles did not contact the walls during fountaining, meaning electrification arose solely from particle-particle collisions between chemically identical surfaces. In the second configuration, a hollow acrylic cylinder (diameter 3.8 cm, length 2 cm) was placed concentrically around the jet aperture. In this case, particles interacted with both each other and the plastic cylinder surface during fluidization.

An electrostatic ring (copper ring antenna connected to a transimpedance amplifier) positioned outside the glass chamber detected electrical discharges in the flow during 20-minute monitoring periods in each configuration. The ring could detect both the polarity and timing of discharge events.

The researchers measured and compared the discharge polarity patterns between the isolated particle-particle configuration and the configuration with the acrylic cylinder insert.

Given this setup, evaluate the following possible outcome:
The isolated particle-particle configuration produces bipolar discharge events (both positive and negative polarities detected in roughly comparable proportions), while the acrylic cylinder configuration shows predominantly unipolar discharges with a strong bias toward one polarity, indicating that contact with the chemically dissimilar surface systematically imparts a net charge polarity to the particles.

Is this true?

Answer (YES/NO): YES